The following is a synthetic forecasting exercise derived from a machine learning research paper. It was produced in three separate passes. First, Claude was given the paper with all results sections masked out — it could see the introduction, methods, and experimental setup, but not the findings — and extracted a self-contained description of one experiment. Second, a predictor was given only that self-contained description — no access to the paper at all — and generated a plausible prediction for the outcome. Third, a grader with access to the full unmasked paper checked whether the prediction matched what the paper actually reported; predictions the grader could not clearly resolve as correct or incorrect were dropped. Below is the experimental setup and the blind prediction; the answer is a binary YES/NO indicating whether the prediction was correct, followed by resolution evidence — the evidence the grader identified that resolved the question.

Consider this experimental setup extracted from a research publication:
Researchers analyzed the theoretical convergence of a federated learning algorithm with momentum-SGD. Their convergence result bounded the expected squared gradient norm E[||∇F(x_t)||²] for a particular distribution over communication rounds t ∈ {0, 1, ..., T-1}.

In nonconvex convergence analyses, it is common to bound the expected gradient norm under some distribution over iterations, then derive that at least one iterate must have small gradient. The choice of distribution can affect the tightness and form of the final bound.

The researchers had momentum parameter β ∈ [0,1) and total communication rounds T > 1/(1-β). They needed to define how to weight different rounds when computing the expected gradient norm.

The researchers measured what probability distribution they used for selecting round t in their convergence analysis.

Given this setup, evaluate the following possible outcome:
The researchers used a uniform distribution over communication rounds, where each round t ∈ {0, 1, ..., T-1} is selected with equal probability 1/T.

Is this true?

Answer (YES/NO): NO